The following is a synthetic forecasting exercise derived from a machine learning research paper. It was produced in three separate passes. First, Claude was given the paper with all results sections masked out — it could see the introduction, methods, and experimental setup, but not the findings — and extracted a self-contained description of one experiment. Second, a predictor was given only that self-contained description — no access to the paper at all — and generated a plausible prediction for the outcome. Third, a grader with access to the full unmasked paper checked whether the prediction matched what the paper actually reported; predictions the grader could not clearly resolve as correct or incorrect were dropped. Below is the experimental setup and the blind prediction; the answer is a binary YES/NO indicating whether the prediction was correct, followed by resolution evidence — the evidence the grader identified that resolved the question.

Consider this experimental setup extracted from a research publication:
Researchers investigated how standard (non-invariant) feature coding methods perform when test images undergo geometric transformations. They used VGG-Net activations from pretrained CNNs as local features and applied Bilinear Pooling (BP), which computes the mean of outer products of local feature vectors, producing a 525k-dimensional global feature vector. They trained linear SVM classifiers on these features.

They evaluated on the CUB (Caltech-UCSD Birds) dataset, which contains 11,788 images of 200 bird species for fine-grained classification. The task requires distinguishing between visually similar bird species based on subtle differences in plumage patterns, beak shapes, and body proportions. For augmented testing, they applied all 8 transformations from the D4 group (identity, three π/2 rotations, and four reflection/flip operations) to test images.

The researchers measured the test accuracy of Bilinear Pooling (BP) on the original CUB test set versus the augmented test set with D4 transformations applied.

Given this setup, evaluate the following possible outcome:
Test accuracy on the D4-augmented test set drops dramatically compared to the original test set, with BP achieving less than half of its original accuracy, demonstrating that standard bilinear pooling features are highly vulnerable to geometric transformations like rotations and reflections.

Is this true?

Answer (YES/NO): YES